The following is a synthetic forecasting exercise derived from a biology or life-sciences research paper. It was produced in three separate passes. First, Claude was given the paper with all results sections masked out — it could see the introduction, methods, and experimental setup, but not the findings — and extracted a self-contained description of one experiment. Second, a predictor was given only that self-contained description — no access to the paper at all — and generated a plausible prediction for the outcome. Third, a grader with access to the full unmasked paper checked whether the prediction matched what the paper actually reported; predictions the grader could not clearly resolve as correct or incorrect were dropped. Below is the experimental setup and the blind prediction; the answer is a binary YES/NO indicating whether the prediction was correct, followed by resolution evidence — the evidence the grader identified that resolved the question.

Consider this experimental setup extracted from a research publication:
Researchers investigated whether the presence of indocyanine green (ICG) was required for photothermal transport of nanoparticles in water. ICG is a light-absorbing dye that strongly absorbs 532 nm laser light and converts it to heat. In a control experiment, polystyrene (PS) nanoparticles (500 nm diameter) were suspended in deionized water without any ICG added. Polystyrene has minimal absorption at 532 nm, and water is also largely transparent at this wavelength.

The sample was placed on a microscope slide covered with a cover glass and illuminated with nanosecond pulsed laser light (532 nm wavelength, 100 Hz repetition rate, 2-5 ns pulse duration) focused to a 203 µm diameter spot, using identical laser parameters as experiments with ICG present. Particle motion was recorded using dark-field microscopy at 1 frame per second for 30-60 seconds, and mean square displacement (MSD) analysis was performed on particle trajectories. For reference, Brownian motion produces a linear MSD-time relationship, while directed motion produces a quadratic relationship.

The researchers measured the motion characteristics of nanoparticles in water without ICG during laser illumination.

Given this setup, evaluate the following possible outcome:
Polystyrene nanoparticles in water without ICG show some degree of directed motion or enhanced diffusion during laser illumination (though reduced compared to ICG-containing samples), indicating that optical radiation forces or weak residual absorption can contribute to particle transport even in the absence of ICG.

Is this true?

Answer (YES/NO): NO